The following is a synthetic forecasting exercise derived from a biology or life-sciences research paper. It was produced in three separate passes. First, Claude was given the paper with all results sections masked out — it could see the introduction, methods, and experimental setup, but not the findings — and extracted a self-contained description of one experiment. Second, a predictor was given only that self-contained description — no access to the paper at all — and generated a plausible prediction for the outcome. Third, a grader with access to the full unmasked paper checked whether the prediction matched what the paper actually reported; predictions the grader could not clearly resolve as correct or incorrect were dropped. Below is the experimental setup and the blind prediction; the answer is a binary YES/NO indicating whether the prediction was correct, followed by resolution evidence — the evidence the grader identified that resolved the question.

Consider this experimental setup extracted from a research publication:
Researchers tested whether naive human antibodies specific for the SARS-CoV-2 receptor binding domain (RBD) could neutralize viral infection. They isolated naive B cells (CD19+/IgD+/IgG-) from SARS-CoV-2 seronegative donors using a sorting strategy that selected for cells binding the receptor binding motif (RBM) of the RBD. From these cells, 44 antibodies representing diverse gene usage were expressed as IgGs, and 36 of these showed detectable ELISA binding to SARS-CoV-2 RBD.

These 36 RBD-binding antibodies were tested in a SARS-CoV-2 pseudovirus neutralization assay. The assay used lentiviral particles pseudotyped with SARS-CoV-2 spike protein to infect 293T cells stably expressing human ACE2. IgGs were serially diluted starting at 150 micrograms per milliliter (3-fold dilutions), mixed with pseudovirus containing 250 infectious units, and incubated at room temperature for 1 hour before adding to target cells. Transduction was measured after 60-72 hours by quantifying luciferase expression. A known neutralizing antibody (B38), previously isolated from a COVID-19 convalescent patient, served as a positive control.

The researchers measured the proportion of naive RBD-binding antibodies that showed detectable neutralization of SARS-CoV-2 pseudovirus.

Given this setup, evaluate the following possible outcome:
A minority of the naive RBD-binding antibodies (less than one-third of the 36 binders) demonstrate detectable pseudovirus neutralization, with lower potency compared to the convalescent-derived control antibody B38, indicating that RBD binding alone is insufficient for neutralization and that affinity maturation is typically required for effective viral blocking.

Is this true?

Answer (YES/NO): YES